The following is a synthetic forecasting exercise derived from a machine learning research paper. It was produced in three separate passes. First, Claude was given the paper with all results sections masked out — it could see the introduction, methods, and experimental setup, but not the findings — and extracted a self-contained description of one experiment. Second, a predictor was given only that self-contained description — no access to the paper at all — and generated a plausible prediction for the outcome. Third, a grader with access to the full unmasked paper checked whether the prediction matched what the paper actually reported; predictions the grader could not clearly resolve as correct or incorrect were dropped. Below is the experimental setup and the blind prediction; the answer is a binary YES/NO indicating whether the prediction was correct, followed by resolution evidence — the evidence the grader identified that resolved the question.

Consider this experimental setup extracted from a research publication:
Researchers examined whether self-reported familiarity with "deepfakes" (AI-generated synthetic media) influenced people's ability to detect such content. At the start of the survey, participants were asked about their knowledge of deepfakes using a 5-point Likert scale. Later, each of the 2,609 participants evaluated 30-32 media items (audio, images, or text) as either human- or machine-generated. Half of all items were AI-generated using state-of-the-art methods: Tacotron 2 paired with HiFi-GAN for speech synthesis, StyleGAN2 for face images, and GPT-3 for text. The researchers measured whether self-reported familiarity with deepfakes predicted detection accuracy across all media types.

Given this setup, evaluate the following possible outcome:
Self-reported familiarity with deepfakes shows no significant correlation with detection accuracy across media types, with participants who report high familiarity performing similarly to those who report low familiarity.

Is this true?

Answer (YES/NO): NO